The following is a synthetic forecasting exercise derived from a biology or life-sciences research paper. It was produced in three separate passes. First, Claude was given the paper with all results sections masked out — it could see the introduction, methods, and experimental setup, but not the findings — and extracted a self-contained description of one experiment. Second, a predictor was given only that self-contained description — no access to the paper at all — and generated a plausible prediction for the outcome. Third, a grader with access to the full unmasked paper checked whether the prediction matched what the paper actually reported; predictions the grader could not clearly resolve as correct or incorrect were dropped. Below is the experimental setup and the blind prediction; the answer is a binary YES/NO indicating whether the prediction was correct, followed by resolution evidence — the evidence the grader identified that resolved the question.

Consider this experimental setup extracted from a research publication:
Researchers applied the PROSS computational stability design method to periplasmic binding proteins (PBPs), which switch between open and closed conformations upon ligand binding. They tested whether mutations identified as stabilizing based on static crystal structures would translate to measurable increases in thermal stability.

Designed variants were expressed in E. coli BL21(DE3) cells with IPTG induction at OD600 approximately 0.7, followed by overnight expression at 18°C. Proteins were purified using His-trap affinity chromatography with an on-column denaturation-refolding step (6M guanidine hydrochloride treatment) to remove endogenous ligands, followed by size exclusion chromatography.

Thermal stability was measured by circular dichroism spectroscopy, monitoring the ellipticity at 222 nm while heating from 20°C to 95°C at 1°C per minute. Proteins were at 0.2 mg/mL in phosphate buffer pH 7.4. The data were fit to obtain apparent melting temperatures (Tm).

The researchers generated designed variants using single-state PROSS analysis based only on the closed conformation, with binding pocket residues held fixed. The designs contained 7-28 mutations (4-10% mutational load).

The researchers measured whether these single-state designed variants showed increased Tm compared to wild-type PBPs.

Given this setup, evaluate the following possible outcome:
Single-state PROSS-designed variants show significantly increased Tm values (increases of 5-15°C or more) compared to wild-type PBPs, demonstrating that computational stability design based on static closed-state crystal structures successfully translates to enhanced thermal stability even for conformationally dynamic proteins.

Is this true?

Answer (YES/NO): NO